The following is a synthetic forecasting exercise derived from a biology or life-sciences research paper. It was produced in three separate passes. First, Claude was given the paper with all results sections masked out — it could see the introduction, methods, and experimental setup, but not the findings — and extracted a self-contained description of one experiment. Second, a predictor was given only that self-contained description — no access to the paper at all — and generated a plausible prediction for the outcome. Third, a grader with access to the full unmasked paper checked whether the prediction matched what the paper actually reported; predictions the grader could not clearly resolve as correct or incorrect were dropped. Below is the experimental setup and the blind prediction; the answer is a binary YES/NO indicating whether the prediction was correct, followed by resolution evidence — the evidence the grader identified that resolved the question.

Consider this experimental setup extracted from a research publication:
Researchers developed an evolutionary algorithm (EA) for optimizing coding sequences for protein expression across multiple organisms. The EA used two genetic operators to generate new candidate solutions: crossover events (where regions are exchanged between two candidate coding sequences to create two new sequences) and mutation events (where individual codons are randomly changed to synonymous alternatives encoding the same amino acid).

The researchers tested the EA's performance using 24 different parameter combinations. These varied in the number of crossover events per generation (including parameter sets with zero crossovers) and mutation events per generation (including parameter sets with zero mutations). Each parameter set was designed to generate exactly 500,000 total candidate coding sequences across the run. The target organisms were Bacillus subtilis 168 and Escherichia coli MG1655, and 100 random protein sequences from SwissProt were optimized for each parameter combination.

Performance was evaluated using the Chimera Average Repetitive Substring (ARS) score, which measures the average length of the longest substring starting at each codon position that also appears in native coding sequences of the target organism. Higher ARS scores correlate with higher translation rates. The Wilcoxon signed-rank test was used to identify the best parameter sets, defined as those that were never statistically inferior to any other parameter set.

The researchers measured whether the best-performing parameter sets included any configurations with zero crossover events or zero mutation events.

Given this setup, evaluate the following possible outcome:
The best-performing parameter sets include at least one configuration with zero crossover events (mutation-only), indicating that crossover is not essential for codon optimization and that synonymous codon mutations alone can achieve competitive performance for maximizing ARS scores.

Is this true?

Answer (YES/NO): NO